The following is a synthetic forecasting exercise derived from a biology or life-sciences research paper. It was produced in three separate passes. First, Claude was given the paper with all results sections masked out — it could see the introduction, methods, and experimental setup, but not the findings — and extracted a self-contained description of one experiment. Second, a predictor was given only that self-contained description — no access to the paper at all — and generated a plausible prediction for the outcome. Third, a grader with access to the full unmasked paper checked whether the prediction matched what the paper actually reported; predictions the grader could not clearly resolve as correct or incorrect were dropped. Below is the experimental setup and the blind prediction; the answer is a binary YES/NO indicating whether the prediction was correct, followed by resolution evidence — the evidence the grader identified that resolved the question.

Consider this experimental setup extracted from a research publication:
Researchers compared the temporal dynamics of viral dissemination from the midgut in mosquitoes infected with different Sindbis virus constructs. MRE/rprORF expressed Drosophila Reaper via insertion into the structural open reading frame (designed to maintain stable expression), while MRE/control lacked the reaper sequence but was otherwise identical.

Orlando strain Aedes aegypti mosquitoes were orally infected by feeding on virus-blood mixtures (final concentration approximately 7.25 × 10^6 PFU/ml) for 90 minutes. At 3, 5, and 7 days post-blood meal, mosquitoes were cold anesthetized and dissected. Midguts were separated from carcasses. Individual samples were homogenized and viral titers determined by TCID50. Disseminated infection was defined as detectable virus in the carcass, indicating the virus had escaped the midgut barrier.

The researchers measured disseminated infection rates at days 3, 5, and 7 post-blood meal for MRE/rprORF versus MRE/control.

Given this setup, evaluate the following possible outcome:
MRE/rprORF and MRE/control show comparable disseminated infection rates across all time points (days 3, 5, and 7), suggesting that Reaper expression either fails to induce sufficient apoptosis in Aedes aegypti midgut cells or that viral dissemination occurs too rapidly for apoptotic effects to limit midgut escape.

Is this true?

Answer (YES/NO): NO